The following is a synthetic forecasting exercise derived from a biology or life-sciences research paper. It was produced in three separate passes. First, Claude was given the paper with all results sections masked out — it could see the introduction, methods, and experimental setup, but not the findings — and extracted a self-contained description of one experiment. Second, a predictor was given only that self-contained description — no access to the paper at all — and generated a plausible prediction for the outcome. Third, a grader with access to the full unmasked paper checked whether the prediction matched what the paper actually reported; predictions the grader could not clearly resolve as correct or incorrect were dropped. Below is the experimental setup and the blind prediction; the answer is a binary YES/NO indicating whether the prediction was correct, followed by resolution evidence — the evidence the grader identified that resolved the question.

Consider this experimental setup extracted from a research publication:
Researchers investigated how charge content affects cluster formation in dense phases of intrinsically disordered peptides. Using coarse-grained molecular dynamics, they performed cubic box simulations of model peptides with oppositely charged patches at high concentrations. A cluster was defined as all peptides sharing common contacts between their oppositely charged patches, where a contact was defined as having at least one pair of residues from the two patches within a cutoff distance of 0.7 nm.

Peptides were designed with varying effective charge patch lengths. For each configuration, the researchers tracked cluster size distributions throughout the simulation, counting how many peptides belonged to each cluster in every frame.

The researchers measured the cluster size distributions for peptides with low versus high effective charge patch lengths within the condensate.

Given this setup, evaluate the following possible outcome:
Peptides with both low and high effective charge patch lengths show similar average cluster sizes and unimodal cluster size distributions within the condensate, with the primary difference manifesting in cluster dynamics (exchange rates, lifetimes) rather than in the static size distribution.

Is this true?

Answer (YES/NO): NO